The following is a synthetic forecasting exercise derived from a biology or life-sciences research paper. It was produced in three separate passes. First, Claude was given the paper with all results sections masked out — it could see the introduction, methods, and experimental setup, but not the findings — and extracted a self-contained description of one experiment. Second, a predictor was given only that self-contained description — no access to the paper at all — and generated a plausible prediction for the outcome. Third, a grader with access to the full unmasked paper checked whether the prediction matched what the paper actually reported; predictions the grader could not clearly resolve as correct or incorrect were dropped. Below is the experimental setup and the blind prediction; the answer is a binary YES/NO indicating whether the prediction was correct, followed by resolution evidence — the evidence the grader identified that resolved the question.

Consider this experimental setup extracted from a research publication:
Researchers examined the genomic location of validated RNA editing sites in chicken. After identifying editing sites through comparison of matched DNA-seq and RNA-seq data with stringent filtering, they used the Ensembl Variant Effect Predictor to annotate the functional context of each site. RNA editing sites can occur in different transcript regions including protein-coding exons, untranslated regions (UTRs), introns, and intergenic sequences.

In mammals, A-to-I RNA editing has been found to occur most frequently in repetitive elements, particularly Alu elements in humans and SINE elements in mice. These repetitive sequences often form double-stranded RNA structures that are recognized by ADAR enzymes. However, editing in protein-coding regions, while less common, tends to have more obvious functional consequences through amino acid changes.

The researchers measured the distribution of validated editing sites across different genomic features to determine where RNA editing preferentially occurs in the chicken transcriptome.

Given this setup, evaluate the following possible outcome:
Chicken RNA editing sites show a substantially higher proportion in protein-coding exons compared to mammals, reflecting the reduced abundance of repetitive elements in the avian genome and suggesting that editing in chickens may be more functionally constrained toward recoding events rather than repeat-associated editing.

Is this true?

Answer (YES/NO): NO